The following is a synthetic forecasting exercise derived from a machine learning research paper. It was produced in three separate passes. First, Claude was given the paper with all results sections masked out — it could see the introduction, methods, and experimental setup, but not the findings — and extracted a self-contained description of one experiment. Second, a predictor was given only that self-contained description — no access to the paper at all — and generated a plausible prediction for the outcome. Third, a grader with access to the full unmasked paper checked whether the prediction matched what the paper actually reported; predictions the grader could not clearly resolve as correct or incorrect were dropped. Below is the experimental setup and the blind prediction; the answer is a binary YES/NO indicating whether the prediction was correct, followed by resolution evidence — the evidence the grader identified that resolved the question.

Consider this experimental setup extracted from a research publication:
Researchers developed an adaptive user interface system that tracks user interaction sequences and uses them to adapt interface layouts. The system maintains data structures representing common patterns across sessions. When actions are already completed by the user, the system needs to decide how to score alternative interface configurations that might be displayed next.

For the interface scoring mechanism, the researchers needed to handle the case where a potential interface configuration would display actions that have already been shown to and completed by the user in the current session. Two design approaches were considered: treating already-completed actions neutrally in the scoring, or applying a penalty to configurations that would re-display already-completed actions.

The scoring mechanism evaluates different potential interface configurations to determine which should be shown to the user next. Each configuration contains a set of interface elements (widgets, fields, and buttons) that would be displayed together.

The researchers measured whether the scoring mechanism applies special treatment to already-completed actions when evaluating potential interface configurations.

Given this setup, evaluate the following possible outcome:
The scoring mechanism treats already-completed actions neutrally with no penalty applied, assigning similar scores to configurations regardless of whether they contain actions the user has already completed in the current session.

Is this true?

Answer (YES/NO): NO